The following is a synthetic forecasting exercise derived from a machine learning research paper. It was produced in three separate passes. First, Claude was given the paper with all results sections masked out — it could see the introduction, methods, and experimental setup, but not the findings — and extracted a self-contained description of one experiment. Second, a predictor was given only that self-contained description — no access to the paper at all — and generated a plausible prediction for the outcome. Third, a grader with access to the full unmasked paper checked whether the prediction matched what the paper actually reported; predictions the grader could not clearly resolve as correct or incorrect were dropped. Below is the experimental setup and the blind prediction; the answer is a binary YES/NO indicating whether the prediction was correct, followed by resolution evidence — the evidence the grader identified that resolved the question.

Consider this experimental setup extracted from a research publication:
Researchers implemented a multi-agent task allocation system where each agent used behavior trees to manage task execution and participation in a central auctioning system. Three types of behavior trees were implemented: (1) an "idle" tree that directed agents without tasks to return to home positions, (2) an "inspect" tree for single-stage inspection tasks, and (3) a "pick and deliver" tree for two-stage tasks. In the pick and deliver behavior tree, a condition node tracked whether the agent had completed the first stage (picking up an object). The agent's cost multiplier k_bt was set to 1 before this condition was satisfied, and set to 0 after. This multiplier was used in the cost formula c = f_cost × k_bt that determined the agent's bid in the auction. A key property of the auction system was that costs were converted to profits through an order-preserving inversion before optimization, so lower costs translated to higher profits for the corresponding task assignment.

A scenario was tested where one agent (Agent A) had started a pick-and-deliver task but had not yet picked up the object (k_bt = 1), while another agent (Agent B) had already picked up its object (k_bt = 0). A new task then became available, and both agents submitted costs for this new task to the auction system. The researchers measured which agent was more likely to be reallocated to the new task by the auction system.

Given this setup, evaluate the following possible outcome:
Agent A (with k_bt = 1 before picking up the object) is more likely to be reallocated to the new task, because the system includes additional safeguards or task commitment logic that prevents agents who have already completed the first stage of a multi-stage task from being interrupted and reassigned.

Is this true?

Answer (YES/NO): YES